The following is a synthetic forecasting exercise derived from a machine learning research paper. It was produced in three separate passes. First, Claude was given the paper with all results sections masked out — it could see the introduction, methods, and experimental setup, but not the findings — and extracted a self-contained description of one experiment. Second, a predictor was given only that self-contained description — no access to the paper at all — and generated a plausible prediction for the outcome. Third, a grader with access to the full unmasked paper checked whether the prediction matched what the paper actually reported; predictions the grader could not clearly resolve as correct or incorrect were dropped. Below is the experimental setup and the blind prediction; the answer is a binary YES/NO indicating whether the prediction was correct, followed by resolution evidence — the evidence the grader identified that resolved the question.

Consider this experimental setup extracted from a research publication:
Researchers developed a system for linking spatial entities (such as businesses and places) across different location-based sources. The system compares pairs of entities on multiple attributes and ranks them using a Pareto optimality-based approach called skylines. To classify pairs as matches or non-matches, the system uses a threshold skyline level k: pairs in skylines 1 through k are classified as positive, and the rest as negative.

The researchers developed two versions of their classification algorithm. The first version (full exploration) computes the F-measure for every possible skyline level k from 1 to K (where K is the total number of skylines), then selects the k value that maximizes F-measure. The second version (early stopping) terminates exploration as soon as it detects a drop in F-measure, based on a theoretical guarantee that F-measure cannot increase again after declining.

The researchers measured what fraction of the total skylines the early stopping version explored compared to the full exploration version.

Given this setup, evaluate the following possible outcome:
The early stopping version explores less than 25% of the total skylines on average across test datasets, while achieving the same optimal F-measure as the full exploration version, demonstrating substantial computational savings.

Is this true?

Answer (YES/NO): NO